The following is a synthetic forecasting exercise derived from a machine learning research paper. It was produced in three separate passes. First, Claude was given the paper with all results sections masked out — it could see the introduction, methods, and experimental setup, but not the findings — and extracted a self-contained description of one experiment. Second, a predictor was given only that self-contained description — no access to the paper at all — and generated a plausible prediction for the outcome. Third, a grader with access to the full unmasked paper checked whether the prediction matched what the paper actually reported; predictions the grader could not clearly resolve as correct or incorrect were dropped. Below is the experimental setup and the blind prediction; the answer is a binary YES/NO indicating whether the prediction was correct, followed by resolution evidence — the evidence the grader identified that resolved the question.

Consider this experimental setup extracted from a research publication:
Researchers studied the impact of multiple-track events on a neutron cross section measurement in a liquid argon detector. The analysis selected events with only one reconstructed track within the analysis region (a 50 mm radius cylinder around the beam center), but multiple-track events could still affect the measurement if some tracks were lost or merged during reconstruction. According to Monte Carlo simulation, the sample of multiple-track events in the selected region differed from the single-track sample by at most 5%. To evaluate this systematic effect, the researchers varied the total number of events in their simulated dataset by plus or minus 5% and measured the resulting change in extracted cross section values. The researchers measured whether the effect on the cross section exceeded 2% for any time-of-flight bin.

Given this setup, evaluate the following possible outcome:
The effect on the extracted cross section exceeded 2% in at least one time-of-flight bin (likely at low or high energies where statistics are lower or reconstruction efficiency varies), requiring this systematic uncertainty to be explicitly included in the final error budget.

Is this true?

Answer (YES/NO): NO